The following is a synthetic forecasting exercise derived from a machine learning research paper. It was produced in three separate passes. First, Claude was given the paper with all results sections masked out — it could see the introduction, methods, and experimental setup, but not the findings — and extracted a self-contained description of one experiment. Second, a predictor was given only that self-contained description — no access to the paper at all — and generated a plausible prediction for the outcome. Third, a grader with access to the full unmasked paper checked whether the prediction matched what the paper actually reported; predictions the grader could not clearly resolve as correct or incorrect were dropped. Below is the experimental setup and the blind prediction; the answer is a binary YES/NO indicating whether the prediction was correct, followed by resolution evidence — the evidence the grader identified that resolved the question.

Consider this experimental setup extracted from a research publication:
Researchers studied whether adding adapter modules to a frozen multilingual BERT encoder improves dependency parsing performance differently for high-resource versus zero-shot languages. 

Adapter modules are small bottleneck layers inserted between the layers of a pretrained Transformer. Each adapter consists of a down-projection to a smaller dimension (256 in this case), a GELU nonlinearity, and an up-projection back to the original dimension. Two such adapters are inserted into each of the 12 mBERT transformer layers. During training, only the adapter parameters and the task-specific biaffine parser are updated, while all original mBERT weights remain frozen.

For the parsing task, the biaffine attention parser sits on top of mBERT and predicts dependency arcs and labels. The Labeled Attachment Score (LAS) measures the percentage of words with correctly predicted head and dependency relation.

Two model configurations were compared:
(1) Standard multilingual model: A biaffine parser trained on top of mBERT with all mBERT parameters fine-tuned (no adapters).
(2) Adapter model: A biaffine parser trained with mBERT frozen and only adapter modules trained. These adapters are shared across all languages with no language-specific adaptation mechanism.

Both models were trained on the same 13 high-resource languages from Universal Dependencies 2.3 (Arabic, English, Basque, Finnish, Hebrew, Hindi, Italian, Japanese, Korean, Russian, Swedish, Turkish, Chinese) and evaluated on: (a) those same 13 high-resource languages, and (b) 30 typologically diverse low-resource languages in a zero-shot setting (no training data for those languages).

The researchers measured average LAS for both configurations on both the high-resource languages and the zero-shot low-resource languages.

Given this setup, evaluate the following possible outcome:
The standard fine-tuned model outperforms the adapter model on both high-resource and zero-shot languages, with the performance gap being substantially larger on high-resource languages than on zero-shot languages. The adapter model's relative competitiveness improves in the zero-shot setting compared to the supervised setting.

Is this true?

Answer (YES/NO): NO